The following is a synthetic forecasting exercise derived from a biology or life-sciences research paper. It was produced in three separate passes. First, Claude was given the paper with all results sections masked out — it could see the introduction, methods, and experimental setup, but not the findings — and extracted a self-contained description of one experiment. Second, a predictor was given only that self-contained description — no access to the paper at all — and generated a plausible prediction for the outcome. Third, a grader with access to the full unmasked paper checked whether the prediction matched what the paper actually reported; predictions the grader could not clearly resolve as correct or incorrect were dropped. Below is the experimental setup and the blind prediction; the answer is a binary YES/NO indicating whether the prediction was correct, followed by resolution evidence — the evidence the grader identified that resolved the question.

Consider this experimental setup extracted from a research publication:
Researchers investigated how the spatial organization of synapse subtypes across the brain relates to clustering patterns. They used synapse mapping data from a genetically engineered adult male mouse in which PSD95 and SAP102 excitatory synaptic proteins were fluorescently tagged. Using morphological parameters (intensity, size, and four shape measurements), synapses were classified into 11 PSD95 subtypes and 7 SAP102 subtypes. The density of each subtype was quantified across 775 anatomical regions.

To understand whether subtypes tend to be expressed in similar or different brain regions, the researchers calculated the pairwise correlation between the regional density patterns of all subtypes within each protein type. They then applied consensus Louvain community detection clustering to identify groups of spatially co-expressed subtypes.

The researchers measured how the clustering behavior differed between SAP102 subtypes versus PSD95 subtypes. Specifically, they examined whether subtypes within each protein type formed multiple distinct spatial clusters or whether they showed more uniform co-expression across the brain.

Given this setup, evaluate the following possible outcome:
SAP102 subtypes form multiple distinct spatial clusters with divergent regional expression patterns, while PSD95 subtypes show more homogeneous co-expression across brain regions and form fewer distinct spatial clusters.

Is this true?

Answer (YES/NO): NO